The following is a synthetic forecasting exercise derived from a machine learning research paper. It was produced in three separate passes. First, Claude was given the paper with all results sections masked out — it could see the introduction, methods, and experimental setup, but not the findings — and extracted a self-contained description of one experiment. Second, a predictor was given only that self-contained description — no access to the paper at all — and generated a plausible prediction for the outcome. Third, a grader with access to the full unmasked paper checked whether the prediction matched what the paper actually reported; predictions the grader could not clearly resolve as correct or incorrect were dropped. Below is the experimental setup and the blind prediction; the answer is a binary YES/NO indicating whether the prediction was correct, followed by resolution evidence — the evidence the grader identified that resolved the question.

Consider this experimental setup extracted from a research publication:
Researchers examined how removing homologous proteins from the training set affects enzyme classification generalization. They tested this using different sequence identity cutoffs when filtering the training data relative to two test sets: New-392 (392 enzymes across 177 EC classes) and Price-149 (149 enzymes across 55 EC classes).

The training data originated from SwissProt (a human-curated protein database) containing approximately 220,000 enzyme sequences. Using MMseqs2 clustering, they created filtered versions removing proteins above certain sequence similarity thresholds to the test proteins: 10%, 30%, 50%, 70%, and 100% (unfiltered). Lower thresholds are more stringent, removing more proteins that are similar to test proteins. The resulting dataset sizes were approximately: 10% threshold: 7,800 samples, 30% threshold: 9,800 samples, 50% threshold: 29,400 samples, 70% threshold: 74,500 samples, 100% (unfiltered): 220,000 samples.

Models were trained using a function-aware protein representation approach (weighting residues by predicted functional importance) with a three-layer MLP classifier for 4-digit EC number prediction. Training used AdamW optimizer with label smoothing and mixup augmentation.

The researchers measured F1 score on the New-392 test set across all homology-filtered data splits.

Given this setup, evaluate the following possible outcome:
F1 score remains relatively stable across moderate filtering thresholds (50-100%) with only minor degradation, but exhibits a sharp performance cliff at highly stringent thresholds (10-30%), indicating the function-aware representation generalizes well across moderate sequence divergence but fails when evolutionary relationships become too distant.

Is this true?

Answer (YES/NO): NO